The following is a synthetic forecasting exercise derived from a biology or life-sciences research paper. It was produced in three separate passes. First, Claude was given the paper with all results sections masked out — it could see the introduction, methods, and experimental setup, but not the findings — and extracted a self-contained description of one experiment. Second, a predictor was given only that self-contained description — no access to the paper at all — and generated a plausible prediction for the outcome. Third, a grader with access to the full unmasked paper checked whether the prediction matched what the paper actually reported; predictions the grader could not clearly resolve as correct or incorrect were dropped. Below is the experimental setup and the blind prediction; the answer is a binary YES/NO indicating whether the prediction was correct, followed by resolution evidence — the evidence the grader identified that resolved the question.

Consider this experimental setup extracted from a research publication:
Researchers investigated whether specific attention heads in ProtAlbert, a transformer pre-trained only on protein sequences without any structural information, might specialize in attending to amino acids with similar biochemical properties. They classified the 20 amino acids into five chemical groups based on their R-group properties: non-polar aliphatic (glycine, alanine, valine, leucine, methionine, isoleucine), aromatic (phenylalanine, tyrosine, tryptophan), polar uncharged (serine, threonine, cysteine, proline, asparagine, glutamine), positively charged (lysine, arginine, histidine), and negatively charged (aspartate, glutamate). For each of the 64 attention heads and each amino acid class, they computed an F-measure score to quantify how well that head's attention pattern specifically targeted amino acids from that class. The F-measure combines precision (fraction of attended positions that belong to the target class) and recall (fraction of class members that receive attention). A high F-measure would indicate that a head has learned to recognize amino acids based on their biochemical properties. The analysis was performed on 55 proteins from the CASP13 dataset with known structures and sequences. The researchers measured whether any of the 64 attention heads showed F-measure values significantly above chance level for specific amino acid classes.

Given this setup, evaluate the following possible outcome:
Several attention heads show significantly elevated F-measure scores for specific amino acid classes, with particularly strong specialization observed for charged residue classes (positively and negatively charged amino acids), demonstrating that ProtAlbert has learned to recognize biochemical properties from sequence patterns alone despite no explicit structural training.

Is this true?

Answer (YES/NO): NO